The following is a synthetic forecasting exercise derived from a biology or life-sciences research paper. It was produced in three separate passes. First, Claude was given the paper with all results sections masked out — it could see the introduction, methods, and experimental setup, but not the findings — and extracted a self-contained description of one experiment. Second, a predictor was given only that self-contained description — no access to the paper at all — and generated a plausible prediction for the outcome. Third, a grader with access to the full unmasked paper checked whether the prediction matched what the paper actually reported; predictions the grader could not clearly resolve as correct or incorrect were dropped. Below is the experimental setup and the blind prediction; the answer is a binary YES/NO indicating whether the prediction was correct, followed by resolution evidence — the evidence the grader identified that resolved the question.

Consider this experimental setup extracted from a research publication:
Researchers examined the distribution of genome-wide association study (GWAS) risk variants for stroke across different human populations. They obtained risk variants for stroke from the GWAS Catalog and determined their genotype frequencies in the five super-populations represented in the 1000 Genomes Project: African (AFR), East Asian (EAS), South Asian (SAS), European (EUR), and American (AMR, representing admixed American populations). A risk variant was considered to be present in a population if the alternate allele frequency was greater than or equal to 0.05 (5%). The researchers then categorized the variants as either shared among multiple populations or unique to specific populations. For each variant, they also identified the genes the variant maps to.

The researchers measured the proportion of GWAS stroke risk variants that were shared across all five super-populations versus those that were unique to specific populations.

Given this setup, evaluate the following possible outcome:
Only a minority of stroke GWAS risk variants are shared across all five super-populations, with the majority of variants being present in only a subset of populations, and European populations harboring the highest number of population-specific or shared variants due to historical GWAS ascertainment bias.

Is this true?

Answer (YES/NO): NO